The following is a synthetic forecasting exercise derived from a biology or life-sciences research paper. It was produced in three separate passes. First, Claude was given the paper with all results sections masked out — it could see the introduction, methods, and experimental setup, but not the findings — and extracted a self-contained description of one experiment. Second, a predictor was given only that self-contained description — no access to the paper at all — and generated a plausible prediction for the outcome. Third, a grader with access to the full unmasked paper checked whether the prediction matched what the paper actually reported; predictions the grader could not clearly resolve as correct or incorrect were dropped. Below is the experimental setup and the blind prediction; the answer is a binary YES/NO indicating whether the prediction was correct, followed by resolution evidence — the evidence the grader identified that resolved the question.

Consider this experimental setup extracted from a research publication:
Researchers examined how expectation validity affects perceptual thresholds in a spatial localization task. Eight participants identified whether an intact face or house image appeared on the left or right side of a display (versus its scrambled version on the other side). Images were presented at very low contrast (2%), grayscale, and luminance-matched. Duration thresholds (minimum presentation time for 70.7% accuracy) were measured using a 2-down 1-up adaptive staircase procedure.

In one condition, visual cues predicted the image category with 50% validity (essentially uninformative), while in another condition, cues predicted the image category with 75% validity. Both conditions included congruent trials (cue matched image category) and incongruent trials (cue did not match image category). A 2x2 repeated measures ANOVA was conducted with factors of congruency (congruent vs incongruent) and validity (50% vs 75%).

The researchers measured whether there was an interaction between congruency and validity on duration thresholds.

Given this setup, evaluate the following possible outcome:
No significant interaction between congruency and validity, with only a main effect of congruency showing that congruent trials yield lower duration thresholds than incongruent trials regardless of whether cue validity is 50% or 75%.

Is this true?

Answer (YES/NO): NO